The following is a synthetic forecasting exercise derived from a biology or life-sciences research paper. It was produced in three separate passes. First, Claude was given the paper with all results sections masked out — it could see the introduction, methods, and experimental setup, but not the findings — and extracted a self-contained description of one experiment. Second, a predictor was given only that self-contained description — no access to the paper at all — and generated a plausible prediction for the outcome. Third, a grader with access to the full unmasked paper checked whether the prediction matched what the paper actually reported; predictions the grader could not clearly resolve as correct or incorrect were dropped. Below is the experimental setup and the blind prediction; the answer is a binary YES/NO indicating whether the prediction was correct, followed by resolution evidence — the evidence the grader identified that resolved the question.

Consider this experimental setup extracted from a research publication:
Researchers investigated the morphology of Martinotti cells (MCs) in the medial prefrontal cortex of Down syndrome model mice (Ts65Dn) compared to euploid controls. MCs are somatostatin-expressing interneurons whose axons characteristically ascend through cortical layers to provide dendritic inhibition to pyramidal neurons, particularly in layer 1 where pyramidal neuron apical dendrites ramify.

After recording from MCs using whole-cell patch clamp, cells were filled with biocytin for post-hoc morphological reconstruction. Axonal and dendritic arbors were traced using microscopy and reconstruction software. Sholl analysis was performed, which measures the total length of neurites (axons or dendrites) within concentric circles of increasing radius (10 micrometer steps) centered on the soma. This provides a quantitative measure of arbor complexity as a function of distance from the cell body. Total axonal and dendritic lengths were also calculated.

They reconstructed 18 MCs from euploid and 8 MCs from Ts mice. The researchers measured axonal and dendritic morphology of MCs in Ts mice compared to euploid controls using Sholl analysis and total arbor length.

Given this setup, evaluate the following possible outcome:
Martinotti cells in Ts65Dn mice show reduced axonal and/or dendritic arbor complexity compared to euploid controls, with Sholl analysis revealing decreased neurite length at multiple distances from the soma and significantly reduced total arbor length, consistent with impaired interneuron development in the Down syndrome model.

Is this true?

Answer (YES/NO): NO